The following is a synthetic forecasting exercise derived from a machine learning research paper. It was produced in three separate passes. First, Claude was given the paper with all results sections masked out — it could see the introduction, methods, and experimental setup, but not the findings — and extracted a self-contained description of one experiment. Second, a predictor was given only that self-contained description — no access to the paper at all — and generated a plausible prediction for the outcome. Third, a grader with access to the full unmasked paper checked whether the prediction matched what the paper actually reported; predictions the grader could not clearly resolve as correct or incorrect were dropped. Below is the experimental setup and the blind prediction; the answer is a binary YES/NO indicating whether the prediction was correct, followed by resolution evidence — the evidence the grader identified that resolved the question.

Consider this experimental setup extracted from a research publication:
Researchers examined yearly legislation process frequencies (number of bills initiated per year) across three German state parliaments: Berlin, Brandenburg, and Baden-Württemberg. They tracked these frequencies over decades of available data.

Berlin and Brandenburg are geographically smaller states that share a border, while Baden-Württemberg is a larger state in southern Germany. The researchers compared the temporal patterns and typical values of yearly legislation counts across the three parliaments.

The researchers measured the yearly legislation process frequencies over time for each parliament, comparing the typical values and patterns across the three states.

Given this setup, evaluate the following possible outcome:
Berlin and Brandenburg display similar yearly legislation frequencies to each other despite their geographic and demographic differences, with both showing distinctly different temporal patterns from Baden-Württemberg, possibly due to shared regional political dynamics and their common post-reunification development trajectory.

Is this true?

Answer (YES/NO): YES